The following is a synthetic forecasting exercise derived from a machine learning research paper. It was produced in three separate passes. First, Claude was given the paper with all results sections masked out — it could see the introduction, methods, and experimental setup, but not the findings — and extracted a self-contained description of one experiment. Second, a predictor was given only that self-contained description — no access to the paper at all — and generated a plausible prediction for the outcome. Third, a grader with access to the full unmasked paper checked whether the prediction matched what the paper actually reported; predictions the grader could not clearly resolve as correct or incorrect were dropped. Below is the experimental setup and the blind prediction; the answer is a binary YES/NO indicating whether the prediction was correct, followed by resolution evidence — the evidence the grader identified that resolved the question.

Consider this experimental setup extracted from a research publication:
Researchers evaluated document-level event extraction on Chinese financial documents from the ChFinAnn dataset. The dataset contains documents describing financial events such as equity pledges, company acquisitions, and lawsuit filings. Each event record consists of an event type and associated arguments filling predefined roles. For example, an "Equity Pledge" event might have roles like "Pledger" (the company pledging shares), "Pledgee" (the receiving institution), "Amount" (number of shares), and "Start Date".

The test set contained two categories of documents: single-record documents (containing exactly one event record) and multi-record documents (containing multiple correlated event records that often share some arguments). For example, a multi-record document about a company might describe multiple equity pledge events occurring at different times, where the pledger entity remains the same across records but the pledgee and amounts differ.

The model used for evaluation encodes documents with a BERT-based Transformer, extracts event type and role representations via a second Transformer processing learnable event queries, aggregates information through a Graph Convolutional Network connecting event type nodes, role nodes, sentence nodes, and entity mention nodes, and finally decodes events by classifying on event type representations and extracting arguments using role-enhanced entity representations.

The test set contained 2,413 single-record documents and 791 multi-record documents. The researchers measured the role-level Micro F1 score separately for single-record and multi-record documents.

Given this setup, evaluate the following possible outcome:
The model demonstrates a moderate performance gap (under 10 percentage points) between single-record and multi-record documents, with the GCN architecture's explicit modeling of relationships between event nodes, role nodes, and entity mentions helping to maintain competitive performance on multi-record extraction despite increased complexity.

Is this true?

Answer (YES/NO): NO